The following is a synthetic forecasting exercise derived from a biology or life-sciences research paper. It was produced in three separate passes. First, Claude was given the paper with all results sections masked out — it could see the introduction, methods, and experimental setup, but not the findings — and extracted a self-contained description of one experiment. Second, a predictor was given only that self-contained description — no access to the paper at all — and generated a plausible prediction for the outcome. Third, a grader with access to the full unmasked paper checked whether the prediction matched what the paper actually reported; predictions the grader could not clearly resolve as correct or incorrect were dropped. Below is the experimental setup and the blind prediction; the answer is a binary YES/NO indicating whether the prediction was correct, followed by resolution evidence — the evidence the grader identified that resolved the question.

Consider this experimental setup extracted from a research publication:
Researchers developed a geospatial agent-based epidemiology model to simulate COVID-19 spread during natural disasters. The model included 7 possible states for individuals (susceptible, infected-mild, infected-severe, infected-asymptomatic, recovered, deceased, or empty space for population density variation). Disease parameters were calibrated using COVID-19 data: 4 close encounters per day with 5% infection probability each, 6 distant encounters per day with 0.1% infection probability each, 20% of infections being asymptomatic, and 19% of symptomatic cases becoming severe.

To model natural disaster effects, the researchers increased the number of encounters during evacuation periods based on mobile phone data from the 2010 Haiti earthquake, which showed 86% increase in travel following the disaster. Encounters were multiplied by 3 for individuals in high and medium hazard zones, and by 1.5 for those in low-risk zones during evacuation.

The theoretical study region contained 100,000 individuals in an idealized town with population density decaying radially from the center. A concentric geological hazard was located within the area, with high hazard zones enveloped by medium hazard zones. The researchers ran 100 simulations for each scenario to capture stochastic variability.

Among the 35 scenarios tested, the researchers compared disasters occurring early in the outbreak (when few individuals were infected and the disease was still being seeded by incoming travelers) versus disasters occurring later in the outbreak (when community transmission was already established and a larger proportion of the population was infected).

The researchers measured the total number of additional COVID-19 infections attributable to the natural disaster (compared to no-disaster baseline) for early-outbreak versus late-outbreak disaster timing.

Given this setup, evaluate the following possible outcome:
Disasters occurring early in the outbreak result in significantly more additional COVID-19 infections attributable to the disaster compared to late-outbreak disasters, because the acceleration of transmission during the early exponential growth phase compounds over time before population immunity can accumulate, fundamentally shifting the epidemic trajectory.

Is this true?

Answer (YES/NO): NO